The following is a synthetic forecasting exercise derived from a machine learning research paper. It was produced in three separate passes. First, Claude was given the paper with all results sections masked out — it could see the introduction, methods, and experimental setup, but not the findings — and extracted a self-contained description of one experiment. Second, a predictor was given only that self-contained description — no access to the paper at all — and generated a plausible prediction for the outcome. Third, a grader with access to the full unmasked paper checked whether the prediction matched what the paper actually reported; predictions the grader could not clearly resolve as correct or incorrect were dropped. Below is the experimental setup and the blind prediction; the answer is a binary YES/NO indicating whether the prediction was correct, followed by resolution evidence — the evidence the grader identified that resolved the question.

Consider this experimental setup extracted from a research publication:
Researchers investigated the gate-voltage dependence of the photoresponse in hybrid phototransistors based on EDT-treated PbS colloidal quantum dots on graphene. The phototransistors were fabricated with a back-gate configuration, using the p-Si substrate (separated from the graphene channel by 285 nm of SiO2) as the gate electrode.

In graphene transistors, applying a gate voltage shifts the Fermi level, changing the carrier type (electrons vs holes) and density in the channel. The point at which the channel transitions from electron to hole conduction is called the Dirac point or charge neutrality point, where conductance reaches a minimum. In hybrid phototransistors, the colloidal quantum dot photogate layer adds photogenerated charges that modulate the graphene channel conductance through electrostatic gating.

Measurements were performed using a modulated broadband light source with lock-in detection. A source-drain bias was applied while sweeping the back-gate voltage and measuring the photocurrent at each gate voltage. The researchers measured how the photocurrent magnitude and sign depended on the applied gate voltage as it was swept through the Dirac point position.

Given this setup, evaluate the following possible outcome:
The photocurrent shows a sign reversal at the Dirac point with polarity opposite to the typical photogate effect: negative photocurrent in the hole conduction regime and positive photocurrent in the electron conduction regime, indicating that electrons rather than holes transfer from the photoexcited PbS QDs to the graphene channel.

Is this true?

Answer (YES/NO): NO